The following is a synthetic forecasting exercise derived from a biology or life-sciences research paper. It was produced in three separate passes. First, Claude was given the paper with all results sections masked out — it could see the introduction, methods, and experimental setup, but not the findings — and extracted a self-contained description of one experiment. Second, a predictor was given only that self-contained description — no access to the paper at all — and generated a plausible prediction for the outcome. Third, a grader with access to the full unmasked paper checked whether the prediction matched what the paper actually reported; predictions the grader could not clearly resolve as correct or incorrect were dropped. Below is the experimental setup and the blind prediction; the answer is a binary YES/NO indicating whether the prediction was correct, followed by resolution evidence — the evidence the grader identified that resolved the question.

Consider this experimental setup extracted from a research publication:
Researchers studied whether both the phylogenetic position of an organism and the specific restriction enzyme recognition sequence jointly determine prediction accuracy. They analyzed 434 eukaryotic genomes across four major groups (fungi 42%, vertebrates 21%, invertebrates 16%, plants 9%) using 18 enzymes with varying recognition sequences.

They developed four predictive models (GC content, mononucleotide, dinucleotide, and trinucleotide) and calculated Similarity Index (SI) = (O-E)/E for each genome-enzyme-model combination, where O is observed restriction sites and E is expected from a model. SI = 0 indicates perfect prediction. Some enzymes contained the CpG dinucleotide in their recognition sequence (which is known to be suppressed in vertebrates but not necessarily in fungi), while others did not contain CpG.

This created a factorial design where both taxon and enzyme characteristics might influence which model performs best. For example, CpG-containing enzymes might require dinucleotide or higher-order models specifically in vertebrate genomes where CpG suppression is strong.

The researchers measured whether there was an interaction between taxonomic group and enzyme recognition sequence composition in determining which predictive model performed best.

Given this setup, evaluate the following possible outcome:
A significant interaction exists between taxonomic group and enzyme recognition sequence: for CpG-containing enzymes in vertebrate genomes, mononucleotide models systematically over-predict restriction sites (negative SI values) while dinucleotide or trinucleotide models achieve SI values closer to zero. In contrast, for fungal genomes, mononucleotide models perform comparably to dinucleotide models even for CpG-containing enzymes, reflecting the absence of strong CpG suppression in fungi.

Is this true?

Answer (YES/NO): NO